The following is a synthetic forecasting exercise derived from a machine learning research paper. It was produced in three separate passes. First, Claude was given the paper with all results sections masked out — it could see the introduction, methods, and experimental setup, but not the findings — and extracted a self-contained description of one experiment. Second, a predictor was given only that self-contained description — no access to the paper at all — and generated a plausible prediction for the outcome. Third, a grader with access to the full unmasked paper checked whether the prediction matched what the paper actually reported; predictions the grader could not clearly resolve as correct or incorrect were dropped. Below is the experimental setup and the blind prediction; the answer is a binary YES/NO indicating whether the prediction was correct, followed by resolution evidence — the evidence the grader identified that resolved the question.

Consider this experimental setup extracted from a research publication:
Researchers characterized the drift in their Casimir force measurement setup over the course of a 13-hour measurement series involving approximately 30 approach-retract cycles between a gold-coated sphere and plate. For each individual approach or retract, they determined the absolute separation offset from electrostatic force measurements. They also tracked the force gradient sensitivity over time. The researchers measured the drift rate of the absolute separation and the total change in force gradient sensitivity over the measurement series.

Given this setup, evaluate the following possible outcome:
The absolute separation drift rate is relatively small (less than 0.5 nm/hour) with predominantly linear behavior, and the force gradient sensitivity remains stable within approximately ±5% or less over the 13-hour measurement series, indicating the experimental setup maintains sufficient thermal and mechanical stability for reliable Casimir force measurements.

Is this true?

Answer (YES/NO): NO